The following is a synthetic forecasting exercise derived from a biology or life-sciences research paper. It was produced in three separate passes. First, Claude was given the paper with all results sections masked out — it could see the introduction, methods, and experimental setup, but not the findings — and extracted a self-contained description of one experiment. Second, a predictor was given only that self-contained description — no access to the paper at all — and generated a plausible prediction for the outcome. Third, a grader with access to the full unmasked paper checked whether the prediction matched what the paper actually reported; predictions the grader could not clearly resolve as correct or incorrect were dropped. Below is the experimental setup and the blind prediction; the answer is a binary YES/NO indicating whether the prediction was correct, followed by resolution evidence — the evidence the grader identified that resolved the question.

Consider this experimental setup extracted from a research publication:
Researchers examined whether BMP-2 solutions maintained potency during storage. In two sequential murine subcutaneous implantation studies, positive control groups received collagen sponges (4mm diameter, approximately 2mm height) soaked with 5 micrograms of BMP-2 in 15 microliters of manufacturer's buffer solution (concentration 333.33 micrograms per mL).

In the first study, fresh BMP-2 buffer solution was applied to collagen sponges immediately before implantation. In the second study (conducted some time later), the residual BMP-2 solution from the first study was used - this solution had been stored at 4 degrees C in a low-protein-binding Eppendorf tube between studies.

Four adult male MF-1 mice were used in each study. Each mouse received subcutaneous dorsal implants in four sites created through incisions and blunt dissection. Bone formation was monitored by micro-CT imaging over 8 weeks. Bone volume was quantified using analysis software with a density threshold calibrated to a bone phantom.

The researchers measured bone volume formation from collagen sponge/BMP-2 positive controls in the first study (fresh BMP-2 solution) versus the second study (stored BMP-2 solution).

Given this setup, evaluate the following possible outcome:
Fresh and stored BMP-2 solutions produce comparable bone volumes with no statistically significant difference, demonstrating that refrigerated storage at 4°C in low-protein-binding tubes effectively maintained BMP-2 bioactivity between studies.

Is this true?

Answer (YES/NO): NO